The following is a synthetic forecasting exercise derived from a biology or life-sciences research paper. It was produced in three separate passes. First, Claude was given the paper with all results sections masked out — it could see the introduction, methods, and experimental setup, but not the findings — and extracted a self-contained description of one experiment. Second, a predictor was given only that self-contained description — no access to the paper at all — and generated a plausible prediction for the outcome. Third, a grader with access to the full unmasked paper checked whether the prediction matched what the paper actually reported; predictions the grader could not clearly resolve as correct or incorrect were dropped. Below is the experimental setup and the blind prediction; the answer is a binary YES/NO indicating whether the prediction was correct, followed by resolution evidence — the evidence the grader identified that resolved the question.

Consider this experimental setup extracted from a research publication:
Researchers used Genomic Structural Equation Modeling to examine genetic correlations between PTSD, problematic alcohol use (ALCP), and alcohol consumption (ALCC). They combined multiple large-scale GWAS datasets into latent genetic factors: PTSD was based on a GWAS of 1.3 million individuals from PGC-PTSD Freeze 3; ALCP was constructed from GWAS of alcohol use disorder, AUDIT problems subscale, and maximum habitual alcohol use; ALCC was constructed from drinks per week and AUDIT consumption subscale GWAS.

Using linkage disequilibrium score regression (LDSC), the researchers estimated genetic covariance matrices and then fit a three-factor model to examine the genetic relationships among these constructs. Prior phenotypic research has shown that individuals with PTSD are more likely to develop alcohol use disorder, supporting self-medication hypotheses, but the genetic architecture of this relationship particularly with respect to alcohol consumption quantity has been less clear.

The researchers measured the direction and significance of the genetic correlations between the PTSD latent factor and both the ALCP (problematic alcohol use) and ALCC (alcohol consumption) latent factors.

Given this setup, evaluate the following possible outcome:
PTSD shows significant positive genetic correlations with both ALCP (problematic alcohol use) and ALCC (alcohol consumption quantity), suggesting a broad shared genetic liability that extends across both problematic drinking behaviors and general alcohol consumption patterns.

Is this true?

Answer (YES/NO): NO